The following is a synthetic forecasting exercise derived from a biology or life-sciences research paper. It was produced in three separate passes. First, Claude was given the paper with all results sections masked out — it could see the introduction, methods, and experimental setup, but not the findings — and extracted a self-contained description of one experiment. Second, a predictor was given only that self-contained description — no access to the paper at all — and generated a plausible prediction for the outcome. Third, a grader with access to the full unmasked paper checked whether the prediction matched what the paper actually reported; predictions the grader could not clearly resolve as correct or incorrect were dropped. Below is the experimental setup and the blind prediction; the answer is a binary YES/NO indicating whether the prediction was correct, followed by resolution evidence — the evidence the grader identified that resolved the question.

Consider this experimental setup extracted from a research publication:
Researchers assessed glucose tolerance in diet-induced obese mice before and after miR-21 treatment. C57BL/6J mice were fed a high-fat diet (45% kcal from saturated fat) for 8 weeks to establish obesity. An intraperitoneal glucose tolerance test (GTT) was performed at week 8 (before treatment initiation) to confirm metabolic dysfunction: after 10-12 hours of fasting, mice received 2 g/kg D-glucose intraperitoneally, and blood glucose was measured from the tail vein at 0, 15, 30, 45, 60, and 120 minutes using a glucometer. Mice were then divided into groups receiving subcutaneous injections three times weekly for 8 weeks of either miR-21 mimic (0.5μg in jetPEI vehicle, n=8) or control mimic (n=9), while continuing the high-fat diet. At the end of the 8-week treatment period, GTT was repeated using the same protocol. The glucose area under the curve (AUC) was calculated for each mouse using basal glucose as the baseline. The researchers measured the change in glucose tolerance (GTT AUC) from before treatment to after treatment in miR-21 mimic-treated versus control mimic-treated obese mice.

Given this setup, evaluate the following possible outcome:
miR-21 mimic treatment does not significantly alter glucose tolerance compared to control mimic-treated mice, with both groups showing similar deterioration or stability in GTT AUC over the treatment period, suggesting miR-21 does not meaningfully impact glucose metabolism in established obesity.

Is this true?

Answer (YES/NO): YES